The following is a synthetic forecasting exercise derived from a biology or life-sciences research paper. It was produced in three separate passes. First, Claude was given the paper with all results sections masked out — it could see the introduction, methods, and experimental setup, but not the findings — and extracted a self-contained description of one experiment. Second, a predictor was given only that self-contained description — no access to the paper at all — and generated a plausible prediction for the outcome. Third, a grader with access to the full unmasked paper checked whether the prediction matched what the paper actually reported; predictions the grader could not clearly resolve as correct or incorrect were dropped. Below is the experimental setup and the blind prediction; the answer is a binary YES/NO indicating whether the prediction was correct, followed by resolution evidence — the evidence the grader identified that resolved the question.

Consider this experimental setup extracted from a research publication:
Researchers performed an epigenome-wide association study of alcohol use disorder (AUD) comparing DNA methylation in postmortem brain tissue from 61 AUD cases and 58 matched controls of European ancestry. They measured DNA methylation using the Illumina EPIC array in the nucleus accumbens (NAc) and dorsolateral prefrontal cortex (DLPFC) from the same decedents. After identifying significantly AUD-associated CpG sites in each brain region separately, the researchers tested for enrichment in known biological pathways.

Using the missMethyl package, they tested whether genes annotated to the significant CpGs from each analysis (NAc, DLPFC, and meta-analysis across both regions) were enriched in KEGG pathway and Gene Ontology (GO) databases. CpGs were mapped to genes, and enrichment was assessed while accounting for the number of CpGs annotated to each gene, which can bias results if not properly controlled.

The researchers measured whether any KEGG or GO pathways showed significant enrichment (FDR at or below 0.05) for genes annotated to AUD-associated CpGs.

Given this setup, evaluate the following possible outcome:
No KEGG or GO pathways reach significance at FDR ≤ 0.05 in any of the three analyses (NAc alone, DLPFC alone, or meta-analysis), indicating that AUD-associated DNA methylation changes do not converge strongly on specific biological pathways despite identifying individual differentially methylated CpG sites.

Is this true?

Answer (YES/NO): YES